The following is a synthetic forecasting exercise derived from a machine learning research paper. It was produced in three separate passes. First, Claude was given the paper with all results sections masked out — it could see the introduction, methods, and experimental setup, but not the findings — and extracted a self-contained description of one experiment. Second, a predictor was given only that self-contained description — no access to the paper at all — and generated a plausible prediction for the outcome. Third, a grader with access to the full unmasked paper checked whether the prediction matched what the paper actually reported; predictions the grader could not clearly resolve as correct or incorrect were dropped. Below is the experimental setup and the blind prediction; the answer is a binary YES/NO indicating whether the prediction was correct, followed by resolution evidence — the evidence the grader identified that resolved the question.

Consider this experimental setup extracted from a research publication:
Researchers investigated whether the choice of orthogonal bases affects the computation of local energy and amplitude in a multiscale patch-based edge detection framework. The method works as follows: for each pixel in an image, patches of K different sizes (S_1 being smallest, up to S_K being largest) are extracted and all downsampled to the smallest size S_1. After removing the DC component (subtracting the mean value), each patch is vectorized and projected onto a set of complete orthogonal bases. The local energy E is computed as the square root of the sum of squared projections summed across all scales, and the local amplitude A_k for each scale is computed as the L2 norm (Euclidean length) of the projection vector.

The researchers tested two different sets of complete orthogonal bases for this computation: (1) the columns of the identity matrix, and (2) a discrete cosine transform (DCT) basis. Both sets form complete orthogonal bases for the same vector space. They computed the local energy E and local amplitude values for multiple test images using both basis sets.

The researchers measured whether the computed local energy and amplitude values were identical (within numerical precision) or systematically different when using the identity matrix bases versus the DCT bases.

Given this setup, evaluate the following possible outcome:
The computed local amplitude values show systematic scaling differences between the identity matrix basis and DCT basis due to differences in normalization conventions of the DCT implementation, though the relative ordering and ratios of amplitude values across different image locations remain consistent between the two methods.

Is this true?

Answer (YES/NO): NO